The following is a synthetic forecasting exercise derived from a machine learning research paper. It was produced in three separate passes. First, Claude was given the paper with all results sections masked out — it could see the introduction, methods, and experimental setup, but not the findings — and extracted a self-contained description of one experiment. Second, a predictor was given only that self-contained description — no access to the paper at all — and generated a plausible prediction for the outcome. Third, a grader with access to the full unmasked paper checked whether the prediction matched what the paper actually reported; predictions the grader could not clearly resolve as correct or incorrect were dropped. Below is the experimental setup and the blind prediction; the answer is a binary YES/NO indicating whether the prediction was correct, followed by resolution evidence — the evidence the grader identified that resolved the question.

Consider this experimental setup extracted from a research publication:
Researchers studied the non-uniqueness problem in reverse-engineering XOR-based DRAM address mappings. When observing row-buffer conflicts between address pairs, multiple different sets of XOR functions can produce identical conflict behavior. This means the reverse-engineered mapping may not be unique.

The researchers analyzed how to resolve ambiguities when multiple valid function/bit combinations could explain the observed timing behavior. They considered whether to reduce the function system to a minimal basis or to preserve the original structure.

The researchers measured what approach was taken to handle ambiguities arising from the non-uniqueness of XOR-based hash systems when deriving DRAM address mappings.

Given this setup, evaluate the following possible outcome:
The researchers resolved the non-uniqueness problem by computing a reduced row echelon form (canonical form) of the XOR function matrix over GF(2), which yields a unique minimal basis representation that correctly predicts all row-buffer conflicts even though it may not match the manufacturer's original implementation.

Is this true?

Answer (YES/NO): NO